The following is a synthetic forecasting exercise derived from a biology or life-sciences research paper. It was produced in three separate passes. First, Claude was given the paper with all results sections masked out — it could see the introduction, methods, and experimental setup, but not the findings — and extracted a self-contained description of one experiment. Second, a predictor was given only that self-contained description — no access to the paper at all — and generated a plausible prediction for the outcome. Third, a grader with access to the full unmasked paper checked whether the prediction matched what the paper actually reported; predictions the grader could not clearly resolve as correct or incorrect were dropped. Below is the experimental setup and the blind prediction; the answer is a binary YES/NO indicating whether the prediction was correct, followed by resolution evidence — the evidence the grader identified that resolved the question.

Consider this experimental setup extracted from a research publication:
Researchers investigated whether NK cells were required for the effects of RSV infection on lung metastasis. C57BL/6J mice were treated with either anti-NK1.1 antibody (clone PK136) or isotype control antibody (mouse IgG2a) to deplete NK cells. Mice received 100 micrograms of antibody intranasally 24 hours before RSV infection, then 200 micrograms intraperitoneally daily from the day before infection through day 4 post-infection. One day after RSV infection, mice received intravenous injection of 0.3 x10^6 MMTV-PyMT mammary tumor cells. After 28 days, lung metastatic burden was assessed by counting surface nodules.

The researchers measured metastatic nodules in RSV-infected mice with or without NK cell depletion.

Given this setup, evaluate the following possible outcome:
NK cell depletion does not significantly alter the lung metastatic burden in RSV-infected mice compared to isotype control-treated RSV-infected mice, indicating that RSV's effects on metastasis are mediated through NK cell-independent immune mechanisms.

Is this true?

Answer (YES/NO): NO